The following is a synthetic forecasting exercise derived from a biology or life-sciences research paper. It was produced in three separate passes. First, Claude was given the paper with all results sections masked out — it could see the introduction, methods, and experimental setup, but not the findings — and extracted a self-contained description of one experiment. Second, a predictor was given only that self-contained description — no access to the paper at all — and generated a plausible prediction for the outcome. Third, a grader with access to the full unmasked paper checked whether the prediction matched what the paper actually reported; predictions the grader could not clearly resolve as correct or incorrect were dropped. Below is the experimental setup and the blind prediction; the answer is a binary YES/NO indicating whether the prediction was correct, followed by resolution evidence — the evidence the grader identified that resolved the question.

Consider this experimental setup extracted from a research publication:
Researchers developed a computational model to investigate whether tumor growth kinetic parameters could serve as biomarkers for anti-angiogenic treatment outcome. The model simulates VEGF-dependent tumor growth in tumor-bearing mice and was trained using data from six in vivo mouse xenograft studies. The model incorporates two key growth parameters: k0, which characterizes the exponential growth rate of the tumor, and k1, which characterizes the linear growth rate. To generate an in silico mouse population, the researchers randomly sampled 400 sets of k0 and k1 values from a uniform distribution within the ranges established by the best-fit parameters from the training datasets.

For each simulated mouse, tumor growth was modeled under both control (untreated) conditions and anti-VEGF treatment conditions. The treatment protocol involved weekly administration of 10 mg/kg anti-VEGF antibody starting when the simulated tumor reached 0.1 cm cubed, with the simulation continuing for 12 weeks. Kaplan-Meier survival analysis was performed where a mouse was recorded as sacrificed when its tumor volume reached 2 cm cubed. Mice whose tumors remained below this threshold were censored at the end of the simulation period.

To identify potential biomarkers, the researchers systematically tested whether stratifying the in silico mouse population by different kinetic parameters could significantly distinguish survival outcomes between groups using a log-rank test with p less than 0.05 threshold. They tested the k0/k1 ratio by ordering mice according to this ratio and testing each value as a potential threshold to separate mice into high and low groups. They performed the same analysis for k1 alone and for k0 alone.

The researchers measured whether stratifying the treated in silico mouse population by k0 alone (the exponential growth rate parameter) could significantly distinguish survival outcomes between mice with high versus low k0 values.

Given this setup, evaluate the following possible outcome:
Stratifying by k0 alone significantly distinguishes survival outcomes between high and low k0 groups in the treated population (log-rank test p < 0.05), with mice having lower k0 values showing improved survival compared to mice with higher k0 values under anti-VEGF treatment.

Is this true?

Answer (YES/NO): NO